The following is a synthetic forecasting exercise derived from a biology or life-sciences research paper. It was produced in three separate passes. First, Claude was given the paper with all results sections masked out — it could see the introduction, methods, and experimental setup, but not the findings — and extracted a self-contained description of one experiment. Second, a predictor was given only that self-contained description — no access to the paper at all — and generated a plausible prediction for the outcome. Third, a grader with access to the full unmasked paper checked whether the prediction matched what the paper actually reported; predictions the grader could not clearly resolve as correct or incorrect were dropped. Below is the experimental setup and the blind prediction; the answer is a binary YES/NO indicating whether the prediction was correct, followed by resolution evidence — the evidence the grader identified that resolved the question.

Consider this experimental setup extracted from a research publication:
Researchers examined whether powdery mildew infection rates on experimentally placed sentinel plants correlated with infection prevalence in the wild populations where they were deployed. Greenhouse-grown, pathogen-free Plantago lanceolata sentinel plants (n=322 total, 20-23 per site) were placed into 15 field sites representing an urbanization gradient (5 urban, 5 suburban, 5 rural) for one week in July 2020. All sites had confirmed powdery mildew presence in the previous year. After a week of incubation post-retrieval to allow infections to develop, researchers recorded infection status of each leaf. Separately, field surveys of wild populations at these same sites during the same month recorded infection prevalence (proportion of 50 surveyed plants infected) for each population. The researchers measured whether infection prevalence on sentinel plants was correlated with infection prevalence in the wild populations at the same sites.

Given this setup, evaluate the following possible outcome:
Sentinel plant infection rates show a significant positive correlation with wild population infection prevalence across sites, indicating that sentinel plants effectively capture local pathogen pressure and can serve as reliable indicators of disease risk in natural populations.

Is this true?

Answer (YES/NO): NO